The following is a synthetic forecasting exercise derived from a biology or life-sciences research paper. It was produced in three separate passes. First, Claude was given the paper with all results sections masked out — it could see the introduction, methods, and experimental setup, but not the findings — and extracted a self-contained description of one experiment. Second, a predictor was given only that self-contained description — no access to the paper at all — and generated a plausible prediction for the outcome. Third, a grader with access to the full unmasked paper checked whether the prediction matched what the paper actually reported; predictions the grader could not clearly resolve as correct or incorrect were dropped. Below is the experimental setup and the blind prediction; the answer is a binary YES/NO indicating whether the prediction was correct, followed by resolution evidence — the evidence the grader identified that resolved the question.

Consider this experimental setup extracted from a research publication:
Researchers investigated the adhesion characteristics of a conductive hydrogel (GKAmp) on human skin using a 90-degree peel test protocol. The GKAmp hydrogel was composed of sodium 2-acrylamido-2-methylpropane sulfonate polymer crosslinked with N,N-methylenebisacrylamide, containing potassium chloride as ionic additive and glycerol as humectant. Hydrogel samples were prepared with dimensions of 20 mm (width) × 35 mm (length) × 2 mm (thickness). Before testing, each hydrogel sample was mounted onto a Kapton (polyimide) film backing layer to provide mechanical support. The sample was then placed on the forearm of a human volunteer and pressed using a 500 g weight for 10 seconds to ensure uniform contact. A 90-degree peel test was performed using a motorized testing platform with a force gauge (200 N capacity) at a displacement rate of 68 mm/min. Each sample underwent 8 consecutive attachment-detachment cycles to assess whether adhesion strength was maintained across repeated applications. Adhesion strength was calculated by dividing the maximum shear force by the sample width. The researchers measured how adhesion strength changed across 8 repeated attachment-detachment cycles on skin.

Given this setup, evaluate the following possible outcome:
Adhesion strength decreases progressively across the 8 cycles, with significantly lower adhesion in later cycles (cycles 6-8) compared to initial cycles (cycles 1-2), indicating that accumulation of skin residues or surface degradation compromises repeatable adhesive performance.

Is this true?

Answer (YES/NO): NO